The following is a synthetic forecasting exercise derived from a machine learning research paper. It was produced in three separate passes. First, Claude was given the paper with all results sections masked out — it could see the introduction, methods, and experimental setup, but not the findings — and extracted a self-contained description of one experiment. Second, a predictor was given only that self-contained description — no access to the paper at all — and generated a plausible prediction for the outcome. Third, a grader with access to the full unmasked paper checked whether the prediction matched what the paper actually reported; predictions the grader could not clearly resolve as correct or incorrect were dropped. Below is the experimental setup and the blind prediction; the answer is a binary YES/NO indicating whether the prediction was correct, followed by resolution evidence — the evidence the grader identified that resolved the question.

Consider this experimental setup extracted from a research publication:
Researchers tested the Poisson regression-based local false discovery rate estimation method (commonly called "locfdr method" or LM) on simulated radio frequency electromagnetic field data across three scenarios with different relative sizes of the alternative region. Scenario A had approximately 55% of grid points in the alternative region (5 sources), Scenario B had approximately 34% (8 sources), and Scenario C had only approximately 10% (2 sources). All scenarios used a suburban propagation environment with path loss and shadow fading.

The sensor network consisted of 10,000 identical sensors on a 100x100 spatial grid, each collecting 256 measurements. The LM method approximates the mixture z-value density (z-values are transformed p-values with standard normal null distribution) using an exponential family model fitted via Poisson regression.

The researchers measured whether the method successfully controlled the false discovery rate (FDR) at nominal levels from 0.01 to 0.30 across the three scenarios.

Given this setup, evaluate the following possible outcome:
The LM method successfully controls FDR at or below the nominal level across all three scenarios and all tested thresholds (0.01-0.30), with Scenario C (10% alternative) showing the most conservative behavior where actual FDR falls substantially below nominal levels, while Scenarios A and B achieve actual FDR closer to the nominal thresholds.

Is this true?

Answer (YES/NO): NO